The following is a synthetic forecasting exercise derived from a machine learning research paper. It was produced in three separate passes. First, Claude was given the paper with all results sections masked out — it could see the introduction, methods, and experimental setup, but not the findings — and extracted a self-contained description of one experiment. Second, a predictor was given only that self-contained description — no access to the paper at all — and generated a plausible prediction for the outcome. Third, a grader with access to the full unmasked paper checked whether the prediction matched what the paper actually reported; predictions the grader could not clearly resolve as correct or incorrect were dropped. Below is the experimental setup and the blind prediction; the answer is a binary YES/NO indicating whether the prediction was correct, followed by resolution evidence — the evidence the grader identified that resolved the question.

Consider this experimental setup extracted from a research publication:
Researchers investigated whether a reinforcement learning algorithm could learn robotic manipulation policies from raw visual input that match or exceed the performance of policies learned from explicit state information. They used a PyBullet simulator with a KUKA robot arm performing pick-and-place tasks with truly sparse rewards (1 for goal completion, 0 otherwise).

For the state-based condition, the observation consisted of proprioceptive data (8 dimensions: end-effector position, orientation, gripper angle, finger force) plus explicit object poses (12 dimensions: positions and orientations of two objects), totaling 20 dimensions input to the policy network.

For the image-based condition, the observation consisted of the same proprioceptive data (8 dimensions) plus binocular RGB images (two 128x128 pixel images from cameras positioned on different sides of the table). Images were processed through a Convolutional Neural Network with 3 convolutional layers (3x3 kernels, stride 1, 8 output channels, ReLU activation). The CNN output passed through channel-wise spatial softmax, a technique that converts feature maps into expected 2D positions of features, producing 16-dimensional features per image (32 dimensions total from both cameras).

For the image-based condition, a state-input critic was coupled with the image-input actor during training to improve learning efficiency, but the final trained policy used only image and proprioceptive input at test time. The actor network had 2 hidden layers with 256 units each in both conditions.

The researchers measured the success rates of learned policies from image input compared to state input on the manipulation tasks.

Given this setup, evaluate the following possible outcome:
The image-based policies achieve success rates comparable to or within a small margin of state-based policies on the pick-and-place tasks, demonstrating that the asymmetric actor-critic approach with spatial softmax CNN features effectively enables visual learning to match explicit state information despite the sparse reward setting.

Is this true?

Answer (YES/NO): YES